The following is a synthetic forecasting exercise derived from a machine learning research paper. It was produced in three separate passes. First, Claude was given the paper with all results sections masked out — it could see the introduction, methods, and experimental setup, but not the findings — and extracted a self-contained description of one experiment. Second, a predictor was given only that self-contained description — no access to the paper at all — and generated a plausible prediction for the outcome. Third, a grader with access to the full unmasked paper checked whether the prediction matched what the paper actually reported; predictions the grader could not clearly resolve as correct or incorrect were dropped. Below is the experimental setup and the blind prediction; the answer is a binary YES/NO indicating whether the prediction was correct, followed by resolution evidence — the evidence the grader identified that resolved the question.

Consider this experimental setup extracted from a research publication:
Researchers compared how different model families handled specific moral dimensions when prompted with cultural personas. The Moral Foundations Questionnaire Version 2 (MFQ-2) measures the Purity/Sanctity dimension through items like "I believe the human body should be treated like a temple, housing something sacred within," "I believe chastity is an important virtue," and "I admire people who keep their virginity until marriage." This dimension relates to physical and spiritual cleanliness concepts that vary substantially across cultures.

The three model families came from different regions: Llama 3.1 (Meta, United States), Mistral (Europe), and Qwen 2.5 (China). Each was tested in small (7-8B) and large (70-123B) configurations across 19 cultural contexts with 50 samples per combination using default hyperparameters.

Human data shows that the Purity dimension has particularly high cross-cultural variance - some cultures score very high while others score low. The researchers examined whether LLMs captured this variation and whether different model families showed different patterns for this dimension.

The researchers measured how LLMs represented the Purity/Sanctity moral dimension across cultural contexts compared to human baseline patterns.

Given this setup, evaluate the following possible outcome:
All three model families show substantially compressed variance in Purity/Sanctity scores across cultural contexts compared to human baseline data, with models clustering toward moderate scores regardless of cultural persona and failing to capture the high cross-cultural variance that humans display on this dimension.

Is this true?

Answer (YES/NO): YES